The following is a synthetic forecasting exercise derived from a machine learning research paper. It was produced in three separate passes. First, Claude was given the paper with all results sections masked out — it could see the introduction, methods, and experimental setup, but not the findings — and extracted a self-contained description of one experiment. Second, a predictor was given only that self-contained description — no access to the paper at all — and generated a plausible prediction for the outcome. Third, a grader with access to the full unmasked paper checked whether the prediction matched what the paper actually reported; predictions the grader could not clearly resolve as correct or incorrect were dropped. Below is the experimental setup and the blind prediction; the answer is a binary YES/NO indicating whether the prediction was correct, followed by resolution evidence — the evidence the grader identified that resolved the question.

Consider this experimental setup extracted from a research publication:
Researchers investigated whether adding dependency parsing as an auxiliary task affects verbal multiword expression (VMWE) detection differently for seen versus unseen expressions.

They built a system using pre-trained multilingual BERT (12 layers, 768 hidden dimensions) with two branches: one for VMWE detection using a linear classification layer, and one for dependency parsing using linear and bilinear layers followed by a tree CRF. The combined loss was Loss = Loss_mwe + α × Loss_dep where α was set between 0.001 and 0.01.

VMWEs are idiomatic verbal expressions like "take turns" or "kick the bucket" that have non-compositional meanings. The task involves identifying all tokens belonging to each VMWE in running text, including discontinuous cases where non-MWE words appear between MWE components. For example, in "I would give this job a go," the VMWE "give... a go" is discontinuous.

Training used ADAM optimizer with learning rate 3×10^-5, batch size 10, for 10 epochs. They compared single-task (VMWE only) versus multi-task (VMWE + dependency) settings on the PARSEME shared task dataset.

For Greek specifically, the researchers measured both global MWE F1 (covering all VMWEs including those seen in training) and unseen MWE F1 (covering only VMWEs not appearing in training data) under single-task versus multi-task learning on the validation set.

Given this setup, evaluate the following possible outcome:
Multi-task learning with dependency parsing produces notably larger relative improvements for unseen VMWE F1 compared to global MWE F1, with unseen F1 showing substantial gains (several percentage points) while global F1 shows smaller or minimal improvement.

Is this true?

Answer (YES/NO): NO